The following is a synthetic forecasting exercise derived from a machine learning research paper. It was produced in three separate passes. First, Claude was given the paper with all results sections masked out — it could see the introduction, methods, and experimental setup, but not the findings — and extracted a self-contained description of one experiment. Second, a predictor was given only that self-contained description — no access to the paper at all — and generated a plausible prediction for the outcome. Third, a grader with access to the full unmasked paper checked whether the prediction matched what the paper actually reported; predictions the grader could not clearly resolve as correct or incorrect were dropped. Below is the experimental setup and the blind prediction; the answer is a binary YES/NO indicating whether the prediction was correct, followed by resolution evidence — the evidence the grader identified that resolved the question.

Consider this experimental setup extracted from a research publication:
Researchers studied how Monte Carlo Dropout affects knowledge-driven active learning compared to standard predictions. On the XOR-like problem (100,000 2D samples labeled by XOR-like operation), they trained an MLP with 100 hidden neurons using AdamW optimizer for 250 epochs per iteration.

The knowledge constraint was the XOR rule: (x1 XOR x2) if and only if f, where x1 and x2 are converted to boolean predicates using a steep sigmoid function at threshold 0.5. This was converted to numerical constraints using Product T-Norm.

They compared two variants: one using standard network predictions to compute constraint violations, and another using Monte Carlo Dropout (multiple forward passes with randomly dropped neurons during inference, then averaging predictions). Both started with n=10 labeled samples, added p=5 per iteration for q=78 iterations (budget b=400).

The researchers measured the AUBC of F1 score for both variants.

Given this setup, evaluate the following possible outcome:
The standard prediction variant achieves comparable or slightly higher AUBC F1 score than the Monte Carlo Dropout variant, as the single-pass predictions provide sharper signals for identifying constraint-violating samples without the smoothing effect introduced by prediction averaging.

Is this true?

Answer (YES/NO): NO